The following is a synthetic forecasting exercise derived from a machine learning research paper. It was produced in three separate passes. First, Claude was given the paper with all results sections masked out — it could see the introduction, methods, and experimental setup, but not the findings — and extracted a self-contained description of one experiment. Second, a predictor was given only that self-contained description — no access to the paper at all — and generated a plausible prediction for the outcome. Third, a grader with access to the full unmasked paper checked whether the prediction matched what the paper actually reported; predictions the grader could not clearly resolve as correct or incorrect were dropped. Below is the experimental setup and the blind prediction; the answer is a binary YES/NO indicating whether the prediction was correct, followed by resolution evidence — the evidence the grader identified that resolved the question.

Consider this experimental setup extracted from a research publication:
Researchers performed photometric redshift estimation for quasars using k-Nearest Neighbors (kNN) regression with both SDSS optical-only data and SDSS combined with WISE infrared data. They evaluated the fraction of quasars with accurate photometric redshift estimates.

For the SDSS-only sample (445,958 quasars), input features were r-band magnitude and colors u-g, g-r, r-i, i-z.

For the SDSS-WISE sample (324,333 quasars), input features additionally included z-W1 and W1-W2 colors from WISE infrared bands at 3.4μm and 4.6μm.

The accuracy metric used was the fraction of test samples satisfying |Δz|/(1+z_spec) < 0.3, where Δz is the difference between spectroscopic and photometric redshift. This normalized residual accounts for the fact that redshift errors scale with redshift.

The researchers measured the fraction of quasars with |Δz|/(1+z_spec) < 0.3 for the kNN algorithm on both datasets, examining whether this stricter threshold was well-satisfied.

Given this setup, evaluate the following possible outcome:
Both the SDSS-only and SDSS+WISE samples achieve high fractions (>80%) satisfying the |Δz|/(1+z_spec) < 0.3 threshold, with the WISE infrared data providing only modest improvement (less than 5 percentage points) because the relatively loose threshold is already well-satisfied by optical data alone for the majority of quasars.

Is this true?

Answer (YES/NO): NO